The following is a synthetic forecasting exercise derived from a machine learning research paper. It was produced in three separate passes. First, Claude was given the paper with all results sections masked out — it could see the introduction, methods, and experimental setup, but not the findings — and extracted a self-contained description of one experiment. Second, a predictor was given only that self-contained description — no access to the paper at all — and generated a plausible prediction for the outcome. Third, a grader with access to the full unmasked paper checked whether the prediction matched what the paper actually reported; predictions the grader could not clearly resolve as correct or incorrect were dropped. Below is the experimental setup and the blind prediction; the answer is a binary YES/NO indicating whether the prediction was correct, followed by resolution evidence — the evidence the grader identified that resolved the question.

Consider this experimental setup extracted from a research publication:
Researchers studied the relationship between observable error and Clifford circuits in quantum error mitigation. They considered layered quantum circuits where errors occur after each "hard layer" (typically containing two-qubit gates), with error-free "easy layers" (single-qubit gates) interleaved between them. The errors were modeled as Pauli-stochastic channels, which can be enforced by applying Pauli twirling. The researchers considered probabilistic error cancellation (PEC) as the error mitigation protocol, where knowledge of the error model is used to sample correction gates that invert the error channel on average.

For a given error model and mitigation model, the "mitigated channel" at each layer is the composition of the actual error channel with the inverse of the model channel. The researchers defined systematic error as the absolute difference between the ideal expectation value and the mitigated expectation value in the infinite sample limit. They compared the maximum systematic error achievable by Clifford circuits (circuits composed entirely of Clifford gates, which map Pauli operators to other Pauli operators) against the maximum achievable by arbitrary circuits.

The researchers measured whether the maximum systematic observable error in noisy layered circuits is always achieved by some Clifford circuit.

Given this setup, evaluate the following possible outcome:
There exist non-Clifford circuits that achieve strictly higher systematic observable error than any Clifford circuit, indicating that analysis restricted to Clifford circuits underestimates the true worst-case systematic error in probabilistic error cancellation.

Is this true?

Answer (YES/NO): YES